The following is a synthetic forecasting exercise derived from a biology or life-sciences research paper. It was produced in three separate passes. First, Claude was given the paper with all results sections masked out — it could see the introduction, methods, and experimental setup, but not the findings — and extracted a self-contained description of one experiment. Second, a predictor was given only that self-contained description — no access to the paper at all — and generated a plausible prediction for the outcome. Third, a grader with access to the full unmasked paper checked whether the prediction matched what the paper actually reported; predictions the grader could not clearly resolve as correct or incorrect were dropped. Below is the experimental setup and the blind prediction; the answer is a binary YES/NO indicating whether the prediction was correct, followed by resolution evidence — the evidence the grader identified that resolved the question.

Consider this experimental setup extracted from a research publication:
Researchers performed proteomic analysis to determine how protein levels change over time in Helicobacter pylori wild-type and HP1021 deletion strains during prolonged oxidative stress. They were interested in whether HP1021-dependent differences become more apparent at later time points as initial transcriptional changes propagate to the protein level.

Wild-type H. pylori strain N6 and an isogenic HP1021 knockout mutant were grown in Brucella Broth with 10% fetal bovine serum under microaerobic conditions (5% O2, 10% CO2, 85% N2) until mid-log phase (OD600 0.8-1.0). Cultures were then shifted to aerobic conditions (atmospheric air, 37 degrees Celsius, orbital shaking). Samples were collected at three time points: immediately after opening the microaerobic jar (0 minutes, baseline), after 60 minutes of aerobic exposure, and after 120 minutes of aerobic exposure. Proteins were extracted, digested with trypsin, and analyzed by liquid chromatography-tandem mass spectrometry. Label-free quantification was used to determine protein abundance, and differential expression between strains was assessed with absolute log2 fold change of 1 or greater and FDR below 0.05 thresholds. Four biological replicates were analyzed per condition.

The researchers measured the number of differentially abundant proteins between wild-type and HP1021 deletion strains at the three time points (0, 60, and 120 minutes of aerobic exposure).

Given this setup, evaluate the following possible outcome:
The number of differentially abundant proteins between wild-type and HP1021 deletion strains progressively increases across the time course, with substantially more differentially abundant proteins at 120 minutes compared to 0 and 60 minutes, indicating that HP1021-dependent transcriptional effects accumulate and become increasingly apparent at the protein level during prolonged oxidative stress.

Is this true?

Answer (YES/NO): NO